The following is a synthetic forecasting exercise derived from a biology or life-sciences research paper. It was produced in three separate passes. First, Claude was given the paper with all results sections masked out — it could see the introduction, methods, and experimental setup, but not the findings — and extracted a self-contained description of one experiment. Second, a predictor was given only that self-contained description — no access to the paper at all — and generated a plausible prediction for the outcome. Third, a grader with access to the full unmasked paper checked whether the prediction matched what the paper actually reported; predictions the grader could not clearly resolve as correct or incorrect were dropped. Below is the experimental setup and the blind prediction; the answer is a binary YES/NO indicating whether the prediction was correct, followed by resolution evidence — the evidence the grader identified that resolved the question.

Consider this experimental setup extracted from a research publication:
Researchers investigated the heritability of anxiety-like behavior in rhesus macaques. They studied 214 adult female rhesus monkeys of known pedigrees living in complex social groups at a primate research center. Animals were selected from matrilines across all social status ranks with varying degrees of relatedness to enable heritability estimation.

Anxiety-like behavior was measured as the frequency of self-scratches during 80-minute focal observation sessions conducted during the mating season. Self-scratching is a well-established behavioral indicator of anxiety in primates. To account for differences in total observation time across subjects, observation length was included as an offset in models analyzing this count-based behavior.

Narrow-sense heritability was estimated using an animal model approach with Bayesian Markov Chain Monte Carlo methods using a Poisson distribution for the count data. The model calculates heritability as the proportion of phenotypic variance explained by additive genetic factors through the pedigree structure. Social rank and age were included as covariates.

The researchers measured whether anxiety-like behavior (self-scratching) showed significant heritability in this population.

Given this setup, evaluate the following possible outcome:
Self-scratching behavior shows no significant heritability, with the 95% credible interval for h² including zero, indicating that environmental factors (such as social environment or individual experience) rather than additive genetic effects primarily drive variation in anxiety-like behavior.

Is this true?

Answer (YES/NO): NO